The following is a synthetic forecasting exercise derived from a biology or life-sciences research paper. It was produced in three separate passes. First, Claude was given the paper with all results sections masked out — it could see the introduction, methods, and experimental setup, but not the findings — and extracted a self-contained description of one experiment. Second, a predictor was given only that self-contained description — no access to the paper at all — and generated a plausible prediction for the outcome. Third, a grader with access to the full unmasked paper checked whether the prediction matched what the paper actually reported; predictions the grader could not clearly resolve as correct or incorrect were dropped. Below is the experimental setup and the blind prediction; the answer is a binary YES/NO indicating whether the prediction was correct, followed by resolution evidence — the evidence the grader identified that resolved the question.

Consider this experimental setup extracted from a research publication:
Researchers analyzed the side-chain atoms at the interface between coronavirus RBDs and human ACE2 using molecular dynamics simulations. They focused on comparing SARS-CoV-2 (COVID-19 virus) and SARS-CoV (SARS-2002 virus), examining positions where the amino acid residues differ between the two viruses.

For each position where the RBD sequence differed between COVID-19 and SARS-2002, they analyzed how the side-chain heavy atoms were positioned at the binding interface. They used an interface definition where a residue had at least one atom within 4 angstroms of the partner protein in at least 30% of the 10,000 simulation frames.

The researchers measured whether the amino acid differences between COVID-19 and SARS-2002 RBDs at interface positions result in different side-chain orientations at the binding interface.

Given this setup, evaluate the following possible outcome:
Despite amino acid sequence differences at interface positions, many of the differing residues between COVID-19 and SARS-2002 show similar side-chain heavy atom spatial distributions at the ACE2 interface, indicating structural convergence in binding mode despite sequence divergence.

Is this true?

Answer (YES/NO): NO